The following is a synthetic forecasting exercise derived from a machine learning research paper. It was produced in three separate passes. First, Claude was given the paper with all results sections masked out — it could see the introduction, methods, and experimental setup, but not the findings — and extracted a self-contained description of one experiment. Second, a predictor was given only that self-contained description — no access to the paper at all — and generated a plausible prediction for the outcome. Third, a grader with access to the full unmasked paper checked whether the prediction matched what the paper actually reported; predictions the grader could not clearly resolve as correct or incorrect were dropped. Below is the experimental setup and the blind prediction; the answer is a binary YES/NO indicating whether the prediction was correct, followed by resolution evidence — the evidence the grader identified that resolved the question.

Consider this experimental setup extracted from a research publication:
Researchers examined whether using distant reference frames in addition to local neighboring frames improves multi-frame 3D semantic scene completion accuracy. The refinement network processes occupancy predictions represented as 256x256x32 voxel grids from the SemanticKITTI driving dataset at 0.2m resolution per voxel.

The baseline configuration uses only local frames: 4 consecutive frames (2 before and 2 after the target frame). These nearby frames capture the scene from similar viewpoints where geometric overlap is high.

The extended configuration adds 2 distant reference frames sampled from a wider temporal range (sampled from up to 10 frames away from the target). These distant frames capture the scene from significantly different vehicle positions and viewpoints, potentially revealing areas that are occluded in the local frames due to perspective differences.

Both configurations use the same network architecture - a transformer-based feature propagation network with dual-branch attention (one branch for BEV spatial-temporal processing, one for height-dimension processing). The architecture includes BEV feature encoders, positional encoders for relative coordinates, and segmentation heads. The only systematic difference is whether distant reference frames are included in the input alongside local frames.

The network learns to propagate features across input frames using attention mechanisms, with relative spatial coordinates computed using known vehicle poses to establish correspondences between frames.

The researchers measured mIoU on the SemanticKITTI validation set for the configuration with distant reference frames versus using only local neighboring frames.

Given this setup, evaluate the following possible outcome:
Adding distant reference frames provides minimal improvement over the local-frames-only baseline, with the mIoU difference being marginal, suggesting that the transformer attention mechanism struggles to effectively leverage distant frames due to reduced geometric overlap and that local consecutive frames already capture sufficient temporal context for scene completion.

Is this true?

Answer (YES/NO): NO